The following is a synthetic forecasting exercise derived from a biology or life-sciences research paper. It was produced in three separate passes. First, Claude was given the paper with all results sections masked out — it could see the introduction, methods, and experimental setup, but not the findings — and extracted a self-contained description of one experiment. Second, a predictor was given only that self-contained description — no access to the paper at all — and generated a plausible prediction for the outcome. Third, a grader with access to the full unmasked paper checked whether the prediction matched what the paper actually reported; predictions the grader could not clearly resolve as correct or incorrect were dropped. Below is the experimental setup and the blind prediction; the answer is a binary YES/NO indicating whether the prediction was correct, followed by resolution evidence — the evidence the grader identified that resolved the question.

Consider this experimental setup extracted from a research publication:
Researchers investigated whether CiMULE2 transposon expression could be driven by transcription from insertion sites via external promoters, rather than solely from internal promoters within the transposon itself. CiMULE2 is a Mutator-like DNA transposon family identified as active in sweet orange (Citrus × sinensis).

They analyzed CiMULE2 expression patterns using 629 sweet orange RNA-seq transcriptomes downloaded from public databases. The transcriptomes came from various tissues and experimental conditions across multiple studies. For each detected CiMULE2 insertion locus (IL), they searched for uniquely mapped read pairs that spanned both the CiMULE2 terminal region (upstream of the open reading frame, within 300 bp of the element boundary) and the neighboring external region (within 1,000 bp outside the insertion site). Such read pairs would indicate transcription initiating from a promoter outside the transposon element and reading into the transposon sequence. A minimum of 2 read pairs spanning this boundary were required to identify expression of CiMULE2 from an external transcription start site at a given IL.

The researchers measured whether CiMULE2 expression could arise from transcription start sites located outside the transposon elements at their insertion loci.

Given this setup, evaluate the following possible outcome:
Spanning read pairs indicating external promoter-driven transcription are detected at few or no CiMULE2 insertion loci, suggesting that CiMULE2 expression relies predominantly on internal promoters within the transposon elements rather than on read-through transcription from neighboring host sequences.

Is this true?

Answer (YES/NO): NO